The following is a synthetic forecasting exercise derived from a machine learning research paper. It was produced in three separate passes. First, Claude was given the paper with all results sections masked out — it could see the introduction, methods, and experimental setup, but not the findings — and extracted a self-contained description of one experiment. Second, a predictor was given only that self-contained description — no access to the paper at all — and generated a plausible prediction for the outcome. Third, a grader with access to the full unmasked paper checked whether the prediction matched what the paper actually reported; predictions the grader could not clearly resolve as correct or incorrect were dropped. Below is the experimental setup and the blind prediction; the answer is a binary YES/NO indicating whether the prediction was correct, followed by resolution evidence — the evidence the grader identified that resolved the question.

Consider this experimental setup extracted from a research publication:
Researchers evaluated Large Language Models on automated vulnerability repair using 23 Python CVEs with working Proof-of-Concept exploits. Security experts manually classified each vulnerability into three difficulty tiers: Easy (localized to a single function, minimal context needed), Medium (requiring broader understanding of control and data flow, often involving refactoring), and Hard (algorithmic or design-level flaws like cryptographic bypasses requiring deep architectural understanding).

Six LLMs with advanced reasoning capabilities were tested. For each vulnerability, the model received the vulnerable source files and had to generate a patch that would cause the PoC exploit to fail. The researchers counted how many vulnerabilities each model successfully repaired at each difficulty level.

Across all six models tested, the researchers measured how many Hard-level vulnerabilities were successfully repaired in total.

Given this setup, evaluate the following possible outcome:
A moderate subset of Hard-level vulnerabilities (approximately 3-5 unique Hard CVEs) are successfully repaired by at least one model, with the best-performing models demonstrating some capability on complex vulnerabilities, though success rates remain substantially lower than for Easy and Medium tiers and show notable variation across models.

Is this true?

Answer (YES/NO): NO